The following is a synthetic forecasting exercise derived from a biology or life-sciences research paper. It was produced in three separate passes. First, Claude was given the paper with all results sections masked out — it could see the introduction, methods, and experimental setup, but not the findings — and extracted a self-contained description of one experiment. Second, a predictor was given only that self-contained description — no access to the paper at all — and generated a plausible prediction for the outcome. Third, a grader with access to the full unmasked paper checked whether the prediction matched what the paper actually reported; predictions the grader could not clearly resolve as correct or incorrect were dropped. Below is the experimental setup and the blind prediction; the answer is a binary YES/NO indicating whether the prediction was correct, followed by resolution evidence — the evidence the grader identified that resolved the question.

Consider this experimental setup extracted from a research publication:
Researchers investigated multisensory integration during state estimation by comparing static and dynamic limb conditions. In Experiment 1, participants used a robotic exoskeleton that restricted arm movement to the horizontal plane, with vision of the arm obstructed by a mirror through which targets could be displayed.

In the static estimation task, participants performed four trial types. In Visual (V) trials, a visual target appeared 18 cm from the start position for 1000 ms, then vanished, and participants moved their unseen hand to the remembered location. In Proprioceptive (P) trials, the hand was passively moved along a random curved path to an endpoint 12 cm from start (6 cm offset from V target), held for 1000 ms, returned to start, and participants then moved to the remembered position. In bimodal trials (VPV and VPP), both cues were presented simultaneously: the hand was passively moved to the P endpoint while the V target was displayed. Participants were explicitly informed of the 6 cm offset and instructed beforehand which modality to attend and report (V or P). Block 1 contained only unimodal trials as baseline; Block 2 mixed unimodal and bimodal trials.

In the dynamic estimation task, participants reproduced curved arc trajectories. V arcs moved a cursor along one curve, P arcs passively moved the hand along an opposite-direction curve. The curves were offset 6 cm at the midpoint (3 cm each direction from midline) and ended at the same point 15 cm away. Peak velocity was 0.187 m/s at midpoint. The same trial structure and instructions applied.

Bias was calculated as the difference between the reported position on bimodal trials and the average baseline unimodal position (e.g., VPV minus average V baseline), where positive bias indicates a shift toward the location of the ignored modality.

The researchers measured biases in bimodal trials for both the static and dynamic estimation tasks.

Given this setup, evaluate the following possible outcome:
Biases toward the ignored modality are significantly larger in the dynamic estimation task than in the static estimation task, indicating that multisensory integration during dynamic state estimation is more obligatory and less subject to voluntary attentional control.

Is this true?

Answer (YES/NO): NO